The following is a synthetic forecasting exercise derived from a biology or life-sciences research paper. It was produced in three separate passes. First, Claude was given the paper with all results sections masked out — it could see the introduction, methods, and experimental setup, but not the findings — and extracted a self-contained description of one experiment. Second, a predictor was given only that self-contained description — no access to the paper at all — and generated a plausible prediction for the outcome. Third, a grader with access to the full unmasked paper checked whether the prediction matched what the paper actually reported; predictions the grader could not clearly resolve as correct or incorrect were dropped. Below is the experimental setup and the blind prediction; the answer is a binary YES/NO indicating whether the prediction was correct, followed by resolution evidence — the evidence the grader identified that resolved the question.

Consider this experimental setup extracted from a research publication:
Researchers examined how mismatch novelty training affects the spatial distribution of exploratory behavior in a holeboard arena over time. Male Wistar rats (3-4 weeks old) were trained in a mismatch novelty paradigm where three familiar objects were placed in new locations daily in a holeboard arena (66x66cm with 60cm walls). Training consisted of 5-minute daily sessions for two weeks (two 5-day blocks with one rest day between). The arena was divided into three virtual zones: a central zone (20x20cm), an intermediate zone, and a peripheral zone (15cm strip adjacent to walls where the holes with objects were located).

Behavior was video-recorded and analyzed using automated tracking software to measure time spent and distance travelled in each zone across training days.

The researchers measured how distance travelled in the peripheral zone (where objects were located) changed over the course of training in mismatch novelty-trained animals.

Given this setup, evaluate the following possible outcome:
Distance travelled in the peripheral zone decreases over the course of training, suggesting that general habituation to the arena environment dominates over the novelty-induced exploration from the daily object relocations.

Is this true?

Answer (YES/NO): NO